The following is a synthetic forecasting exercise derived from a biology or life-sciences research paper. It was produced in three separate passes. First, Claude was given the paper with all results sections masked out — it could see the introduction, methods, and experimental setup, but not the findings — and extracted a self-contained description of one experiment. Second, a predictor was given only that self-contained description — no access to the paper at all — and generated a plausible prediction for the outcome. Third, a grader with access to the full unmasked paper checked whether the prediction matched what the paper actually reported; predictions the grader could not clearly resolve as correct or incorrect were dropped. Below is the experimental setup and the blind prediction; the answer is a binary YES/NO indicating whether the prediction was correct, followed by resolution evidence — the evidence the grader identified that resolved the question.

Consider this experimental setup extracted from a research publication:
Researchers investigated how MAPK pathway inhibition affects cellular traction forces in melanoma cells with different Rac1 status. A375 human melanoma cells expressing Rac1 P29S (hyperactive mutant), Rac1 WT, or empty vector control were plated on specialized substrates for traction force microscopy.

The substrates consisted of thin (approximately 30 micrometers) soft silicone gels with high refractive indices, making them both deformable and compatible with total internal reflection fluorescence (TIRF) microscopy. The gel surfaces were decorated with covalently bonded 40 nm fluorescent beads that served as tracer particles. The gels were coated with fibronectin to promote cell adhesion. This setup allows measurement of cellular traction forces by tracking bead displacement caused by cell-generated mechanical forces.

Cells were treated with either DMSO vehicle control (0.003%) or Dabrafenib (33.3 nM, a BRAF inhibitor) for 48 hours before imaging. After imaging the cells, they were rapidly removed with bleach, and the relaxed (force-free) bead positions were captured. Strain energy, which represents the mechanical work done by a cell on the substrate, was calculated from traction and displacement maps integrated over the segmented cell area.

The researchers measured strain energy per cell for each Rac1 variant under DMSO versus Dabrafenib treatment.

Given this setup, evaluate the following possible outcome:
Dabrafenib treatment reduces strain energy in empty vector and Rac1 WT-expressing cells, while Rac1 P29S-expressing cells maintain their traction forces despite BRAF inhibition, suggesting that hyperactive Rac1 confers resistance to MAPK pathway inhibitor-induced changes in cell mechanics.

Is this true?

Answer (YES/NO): NO